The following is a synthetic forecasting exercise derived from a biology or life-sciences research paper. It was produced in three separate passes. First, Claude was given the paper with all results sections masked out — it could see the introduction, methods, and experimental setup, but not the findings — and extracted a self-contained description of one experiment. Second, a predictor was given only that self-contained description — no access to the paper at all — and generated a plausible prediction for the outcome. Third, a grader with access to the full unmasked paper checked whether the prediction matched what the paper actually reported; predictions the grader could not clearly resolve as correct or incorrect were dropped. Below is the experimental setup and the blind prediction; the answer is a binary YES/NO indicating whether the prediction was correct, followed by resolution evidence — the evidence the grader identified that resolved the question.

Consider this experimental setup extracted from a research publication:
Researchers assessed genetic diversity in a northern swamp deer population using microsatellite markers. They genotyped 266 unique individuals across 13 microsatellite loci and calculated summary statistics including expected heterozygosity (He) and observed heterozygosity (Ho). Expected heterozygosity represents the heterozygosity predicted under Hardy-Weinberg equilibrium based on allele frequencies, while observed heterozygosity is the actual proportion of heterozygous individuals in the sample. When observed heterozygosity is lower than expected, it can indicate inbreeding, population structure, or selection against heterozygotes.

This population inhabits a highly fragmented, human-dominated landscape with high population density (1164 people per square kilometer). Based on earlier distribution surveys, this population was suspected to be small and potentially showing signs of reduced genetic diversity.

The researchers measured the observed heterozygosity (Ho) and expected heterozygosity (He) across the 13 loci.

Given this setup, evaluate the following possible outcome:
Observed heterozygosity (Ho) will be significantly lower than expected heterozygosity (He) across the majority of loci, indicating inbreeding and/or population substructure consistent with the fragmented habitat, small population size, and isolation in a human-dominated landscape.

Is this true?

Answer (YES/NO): NO